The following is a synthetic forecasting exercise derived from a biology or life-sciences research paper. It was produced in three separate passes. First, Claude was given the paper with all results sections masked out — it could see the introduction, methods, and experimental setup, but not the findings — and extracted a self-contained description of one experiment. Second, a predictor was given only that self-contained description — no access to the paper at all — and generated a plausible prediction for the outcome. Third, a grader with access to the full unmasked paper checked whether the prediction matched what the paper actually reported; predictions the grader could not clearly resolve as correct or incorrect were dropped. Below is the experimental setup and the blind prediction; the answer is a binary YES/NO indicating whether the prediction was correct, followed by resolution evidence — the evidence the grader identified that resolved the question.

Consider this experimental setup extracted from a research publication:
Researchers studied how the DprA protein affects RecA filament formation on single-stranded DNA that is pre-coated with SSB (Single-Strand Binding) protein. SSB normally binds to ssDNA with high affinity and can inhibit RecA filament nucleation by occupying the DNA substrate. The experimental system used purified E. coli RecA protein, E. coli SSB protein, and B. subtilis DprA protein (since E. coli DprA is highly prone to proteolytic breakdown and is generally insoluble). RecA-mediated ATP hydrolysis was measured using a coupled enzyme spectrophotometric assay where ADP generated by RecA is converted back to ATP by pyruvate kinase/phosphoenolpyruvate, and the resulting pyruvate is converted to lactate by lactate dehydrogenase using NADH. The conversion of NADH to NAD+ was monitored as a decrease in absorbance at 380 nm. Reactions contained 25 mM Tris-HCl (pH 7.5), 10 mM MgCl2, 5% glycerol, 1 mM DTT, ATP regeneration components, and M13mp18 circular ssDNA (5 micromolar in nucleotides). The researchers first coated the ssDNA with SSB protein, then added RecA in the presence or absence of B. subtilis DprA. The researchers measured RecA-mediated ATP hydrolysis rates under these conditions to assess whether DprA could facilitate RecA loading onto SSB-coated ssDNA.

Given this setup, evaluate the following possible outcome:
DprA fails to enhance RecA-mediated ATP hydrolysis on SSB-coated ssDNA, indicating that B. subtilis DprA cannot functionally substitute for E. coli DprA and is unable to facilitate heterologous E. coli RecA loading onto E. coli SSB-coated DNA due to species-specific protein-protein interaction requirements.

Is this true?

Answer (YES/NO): NO